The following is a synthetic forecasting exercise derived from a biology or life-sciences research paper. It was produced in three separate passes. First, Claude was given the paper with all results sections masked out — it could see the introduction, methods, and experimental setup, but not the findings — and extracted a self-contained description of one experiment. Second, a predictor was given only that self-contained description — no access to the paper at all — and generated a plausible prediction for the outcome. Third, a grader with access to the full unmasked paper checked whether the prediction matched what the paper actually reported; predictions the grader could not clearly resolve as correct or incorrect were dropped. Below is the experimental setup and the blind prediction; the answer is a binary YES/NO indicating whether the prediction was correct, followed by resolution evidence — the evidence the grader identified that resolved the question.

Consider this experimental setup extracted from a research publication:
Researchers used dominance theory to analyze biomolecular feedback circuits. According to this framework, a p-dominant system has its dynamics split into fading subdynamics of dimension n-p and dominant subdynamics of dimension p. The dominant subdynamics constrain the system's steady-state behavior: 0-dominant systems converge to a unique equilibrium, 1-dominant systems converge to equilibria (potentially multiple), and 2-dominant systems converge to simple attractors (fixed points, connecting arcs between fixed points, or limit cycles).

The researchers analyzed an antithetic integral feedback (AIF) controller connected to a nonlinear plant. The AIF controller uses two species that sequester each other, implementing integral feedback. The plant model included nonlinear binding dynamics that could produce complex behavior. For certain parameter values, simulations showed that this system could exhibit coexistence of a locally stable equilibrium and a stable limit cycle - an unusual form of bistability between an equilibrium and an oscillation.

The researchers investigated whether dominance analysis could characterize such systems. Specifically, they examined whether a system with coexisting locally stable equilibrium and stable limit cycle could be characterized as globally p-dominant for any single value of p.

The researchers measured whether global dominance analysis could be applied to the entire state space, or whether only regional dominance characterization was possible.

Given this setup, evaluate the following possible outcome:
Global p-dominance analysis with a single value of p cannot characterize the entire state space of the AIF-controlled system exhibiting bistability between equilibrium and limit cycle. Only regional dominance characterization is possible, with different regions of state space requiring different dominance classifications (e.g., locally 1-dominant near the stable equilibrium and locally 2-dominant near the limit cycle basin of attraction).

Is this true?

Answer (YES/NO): YES